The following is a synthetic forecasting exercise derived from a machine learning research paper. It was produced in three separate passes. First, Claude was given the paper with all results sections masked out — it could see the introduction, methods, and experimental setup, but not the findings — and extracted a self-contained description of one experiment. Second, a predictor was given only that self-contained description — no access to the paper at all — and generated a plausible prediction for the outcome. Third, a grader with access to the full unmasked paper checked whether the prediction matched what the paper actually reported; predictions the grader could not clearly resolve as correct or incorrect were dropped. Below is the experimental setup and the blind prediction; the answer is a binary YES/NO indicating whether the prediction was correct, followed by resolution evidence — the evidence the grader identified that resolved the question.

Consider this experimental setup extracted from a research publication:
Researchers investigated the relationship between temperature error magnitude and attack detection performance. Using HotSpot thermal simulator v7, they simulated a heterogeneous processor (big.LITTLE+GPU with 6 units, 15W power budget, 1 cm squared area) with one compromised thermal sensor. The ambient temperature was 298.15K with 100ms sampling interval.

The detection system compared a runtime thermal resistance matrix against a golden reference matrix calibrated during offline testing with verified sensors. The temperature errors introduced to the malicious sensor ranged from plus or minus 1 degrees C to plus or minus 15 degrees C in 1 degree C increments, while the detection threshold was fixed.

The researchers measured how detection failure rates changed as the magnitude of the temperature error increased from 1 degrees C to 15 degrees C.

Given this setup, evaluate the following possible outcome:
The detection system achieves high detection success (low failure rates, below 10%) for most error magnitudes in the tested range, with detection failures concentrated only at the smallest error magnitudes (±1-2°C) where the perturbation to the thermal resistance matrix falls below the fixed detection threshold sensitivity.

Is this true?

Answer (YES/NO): NO